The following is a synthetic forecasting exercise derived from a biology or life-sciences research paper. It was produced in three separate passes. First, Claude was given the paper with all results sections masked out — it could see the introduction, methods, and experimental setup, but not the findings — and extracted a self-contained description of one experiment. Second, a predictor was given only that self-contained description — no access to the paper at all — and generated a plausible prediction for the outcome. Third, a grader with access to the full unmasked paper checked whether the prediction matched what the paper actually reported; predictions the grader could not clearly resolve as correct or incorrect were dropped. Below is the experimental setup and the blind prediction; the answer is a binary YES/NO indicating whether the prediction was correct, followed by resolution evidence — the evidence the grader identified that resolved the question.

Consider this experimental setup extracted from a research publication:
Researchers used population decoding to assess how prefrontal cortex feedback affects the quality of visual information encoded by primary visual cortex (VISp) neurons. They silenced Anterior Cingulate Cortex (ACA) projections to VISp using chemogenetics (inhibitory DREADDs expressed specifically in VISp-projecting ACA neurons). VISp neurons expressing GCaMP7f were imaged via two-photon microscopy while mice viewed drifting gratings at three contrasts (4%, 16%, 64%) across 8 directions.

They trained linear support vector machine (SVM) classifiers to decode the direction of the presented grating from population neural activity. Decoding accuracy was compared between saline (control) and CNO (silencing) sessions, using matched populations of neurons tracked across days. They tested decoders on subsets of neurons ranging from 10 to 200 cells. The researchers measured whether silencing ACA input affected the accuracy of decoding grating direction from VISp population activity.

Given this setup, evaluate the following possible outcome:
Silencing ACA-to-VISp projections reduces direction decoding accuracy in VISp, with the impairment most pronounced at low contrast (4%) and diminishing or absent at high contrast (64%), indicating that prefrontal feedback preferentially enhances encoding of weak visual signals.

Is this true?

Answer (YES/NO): NO